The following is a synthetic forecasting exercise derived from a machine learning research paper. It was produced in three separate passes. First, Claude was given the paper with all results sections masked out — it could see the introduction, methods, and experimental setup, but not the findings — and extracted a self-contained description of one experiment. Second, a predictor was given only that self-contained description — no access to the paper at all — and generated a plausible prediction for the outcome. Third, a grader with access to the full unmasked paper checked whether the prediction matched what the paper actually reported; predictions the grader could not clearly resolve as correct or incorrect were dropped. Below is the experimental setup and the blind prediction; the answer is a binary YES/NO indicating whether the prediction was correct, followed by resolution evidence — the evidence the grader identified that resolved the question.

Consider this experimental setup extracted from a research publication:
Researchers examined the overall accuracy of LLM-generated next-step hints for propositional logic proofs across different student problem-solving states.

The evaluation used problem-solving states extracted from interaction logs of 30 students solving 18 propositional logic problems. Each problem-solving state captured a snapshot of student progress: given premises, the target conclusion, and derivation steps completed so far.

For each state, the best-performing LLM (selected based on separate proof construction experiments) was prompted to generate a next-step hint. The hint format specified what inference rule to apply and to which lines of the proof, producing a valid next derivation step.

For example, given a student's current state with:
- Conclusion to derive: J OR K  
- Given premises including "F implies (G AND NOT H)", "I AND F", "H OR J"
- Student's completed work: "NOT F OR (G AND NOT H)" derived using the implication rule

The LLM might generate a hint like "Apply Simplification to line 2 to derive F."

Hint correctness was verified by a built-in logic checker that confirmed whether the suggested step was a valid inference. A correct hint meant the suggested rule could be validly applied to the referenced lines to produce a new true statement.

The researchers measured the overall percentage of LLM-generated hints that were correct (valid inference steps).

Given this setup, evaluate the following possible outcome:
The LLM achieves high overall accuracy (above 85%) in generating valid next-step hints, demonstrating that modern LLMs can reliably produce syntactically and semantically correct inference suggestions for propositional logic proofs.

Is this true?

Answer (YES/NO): NO